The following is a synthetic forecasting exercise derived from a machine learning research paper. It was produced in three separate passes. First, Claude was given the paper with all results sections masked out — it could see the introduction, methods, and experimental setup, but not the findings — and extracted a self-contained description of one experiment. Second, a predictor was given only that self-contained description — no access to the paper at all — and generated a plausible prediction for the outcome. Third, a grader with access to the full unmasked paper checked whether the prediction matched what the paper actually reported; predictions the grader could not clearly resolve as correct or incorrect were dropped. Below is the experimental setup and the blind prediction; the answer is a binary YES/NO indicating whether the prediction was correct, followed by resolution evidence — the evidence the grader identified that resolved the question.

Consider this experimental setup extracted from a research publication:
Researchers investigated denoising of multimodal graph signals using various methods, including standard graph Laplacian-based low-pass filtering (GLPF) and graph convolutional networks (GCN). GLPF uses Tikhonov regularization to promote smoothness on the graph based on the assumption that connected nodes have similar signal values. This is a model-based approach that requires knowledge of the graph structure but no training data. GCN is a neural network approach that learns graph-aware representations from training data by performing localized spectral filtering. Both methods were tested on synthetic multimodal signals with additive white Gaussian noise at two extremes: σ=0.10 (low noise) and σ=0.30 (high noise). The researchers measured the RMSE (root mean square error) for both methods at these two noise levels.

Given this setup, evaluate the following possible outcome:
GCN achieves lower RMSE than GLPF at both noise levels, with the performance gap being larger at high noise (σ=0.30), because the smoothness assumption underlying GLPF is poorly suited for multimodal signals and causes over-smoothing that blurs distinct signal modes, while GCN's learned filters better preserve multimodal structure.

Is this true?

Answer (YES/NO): NO